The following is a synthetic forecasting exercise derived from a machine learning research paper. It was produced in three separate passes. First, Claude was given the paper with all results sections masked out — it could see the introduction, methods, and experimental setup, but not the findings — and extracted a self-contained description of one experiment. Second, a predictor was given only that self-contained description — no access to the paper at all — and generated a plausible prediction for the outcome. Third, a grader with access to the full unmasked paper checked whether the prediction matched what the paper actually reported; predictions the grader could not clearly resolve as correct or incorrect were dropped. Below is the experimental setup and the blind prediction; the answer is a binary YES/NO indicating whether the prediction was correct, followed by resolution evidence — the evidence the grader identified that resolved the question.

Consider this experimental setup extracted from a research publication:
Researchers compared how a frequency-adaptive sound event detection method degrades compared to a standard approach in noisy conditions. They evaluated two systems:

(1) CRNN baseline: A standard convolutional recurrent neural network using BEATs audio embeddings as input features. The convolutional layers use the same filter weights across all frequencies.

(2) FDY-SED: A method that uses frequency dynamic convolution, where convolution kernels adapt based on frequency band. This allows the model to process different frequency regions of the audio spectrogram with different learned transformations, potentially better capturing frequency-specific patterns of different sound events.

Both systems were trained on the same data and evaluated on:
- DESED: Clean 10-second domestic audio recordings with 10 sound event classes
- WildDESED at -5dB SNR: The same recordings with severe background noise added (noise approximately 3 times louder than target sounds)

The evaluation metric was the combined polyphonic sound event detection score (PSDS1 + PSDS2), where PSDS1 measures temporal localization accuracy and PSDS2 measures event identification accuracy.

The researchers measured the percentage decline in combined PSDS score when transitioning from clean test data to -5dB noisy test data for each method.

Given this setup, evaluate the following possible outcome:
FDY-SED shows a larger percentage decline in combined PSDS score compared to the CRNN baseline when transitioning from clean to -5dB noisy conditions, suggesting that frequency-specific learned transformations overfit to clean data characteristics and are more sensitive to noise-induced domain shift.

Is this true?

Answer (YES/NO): YES